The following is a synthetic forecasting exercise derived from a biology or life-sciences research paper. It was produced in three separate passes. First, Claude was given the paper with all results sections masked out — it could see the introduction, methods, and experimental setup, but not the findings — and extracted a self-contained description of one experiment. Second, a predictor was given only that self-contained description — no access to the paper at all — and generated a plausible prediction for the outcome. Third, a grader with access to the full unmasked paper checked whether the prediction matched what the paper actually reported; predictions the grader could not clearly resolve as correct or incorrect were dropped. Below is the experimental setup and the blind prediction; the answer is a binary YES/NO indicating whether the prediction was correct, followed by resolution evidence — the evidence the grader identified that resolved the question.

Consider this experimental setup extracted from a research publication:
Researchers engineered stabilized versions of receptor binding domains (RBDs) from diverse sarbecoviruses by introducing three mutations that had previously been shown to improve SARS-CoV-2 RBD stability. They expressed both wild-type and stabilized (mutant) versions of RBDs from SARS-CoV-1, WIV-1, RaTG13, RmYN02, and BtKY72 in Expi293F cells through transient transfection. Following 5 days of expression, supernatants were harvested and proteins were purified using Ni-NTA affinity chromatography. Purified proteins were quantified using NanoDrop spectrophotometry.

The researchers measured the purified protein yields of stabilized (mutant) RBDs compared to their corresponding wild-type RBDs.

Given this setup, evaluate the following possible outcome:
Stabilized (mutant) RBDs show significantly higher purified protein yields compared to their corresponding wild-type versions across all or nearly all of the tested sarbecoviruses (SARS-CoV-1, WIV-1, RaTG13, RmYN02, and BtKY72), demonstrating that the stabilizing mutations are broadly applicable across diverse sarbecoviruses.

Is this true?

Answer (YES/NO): YES